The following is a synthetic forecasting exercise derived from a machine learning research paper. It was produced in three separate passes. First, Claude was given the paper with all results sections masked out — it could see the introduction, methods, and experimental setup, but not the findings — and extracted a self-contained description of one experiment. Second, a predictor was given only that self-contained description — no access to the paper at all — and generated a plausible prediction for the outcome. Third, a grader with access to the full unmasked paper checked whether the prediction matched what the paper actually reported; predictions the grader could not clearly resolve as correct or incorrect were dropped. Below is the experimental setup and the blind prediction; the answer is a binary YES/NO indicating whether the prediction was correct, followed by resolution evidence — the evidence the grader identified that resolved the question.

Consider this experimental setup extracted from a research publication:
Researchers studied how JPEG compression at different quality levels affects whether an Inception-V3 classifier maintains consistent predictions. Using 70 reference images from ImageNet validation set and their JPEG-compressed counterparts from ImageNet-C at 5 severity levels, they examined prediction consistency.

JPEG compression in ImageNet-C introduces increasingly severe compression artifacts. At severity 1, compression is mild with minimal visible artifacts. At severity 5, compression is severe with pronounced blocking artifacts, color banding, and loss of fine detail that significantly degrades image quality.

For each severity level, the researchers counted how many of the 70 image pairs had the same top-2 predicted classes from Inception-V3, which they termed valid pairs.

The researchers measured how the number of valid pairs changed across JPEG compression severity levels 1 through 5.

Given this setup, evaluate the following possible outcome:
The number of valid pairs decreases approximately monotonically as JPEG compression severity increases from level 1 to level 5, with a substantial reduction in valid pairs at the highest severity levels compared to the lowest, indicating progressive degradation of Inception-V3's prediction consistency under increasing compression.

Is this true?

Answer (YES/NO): NO